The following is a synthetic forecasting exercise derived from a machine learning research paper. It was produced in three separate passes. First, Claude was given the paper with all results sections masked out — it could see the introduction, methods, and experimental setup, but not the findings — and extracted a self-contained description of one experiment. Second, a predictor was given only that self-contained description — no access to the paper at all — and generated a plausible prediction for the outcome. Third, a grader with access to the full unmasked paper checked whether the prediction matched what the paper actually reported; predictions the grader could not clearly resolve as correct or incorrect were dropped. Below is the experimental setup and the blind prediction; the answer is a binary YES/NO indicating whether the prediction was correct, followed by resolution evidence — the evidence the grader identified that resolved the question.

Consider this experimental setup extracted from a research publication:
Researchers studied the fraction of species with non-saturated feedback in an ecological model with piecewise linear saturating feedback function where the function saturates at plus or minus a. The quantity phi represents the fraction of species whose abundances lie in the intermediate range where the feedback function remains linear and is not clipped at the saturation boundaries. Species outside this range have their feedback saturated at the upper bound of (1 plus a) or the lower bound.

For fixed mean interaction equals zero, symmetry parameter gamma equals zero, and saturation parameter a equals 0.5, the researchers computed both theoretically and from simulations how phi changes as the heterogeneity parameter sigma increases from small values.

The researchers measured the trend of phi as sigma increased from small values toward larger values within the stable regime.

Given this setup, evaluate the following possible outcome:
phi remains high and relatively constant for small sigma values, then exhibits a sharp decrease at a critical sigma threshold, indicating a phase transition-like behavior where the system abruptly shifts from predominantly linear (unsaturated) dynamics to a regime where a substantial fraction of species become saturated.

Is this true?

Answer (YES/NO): NO